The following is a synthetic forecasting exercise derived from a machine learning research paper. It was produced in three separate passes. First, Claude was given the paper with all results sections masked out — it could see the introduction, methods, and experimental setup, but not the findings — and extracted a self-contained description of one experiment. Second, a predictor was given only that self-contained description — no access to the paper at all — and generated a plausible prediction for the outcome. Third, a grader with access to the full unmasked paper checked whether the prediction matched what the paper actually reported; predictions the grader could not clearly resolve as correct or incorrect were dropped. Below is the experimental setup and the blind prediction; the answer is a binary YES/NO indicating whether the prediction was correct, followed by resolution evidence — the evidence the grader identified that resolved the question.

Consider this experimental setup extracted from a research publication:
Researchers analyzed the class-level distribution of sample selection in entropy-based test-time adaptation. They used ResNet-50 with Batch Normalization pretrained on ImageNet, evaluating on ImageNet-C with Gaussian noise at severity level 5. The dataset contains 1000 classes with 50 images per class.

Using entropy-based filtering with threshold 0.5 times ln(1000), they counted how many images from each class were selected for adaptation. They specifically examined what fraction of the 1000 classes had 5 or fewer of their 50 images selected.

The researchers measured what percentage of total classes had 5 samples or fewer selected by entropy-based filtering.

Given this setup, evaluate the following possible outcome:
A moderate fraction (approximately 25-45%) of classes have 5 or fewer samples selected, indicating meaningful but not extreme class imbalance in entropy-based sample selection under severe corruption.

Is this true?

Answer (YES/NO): NO